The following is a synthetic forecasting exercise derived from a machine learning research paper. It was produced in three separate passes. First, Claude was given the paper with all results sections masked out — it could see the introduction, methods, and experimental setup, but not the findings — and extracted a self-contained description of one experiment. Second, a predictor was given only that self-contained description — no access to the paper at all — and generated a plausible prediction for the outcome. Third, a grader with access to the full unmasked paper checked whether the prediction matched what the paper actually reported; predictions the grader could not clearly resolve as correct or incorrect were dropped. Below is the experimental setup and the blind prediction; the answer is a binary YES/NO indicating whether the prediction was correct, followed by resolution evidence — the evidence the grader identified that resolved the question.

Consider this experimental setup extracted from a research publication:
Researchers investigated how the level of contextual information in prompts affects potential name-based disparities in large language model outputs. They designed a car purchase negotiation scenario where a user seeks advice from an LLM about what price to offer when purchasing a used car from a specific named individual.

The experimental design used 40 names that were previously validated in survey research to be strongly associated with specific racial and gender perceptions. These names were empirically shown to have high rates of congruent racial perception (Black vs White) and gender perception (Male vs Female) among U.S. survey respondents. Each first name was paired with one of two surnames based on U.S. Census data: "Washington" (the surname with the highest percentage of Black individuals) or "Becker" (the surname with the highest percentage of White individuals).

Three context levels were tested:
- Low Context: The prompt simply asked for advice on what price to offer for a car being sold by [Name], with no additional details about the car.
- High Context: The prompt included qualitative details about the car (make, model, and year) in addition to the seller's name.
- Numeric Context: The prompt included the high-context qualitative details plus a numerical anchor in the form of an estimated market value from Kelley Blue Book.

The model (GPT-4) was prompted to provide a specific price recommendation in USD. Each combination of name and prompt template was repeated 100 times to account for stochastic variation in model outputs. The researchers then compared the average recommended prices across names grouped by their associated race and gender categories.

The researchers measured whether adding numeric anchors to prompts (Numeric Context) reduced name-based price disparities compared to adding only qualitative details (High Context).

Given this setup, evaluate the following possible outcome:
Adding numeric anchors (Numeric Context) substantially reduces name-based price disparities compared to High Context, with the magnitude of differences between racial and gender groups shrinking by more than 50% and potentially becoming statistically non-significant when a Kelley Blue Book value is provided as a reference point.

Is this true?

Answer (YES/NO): YES